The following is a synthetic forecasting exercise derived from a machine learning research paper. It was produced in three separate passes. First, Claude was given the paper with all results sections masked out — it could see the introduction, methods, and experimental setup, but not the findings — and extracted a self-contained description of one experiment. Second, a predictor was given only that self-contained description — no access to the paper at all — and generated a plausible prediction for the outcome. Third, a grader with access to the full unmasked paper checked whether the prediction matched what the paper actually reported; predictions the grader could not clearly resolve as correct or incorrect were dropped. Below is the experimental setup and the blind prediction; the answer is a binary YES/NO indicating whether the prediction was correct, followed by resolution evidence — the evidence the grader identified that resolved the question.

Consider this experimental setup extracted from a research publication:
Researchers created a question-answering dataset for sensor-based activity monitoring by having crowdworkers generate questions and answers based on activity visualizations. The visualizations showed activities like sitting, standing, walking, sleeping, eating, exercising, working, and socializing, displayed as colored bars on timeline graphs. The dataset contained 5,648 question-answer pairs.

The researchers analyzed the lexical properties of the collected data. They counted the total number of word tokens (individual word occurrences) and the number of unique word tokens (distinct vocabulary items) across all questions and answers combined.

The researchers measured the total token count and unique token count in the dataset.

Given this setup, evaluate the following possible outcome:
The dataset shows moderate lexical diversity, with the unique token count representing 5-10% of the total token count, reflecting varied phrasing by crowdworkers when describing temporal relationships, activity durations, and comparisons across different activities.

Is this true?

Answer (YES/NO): NO